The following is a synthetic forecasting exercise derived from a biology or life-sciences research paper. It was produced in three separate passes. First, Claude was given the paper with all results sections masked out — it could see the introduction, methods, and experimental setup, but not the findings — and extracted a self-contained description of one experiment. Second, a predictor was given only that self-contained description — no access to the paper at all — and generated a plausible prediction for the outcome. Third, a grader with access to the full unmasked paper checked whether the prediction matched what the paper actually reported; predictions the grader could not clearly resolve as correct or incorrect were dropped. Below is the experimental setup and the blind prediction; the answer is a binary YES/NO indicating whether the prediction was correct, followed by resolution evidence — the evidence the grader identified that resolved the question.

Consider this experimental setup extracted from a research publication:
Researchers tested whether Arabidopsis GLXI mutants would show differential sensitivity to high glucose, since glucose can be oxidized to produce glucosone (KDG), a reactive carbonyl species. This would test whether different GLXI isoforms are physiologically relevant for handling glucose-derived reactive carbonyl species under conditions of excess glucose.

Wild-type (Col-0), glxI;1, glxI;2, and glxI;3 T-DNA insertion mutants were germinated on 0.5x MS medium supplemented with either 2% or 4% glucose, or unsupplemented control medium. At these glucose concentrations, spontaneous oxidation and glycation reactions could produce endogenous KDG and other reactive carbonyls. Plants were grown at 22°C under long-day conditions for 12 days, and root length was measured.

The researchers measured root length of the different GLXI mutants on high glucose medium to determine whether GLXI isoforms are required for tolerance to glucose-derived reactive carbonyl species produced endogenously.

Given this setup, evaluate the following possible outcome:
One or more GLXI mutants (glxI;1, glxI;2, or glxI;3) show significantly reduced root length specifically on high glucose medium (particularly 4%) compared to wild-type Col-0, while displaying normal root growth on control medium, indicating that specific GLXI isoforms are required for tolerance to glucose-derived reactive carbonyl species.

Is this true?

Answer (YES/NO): YES